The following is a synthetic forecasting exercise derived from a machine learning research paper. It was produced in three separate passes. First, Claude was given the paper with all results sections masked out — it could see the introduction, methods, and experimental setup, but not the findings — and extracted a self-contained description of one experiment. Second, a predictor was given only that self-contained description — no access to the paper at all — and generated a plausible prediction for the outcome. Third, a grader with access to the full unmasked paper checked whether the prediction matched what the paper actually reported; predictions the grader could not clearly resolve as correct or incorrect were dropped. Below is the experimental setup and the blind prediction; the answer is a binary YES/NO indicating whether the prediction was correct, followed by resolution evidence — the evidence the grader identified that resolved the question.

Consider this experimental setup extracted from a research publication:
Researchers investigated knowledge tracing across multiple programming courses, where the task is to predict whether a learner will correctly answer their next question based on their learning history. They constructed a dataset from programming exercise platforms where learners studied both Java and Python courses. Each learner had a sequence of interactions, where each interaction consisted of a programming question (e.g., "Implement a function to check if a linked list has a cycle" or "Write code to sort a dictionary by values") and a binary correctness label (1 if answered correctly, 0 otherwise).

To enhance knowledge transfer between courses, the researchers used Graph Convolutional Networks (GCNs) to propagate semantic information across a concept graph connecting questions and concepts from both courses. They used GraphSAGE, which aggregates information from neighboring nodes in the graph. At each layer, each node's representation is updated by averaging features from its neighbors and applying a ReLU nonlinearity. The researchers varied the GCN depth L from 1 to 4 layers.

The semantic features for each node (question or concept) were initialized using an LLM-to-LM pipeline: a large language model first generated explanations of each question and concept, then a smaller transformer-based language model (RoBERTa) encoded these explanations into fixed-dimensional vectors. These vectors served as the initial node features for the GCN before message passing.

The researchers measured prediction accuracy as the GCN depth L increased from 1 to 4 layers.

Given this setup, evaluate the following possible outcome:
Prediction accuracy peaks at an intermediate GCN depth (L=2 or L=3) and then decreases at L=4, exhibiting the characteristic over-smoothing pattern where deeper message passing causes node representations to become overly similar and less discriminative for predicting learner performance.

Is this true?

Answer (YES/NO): YES